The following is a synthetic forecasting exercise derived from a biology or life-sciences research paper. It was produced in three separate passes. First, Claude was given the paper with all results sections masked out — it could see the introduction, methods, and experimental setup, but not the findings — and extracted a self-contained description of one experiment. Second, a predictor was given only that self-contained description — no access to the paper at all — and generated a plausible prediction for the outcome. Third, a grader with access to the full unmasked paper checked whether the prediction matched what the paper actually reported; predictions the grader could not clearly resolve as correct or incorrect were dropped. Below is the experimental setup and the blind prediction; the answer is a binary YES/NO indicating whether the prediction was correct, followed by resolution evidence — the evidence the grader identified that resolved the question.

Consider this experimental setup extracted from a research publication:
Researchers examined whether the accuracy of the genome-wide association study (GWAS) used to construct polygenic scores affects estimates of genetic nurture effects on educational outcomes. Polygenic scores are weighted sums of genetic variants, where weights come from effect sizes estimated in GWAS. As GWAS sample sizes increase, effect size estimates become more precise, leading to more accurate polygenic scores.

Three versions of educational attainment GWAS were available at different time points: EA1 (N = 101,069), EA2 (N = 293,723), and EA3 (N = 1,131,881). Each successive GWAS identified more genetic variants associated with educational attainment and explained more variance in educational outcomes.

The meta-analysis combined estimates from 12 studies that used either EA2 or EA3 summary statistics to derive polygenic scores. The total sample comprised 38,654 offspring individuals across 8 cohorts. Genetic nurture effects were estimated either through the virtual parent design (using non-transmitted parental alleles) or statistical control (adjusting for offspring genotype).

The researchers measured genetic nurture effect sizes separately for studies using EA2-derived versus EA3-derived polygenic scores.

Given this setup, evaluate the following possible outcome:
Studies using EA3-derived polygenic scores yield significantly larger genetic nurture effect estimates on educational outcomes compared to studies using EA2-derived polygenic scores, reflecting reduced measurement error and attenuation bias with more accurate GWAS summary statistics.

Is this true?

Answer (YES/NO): YES